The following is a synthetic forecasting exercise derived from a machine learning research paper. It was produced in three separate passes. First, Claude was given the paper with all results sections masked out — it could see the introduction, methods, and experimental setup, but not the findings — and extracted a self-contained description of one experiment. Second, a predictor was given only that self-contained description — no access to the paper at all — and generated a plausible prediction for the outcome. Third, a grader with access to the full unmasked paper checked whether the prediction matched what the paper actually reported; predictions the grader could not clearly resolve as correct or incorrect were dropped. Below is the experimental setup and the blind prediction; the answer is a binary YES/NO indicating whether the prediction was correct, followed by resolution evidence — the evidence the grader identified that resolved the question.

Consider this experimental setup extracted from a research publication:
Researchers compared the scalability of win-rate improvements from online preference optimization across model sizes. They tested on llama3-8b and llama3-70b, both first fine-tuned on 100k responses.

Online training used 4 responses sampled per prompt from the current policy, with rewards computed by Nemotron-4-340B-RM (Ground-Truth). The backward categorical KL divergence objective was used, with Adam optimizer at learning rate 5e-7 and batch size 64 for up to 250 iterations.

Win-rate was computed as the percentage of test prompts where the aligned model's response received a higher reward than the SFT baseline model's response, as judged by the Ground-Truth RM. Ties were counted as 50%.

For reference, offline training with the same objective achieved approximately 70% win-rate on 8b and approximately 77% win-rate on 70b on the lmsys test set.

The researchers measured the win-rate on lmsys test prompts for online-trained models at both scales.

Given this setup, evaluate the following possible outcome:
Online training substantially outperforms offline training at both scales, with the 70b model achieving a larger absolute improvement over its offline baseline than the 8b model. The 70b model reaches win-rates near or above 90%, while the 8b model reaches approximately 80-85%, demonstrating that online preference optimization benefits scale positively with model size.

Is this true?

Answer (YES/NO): NO